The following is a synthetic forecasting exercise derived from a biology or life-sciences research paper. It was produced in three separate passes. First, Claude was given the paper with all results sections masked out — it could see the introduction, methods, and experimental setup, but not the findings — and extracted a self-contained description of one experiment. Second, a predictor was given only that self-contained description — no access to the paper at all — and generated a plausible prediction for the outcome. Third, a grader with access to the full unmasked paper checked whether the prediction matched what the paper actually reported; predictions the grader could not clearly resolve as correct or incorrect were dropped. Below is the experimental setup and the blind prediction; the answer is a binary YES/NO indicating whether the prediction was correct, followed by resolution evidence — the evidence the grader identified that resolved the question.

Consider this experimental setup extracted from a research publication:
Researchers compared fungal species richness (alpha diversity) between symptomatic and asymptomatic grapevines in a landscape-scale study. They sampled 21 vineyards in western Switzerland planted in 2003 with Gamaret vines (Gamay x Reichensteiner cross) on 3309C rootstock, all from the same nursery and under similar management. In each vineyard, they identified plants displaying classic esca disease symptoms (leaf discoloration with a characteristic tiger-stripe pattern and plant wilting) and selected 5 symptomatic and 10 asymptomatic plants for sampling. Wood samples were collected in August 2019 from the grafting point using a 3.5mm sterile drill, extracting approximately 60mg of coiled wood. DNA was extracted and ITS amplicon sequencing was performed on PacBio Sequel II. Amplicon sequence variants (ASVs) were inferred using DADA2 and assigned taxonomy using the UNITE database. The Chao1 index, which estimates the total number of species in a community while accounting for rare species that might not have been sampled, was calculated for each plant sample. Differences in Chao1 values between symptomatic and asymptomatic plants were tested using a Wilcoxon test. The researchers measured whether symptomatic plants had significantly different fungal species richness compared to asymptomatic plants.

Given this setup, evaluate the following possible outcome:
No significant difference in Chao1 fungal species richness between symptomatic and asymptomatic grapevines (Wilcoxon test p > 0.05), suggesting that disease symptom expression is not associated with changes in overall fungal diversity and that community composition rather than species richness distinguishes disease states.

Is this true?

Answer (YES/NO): YES